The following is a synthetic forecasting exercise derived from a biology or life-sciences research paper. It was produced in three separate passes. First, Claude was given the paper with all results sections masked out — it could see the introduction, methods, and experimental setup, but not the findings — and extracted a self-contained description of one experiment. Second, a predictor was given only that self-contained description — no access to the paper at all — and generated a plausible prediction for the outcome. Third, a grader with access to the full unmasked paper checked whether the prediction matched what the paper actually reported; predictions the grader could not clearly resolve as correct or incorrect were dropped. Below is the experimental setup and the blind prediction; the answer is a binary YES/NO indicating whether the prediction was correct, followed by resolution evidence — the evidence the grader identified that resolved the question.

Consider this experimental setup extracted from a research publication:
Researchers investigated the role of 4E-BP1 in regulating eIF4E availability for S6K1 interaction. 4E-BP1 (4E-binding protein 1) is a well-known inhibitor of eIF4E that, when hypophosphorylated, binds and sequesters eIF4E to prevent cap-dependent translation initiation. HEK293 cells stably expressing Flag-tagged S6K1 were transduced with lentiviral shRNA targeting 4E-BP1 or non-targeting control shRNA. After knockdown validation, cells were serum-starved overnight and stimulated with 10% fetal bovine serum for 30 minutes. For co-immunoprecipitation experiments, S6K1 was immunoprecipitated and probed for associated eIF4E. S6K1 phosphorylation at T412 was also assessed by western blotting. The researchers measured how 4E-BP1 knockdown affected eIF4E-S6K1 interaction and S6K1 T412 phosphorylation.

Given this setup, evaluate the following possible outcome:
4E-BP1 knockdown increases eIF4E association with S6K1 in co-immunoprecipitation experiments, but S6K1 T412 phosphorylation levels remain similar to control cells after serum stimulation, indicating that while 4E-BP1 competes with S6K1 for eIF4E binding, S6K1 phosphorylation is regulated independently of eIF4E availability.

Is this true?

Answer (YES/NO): NO